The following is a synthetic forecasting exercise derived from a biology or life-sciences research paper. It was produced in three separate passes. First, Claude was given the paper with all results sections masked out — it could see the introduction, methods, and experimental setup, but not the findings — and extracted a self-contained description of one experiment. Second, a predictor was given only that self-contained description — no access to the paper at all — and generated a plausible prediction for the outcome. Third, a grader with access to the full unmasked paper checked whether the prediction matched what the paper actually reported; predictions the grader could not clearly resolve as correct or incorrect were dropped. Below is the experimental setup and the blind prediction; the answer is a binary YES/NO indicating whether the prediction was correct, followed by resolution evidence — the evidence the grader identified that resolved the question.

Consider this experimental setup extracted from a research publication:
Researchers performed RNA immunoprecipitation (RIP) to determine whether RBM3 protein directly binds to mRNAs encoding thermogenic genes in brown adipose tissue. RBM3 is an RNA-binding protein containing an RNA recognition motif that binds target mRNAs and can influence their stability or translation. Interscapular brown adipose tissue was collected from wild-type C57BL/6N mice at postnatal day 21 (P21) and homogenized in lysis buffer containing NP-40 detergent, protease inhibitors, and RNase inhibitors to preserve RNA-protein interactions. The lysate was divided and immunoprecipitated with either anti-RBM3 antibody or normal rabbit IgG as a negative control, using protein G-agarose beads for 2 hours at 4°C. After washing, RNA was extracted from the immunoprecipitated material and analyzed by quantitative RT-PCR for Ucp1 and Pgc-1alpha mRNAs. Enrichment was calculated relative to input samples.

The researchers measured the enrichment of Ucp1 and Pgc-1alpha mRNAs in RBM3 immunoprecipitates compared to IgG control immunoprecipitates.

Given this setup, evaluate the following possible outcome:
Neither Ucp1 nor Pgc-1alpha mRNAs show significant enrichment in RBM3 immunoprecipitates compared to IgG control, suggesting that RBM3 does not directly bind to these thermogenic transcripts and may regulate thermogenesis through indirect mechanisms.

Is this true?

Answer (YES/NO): NO